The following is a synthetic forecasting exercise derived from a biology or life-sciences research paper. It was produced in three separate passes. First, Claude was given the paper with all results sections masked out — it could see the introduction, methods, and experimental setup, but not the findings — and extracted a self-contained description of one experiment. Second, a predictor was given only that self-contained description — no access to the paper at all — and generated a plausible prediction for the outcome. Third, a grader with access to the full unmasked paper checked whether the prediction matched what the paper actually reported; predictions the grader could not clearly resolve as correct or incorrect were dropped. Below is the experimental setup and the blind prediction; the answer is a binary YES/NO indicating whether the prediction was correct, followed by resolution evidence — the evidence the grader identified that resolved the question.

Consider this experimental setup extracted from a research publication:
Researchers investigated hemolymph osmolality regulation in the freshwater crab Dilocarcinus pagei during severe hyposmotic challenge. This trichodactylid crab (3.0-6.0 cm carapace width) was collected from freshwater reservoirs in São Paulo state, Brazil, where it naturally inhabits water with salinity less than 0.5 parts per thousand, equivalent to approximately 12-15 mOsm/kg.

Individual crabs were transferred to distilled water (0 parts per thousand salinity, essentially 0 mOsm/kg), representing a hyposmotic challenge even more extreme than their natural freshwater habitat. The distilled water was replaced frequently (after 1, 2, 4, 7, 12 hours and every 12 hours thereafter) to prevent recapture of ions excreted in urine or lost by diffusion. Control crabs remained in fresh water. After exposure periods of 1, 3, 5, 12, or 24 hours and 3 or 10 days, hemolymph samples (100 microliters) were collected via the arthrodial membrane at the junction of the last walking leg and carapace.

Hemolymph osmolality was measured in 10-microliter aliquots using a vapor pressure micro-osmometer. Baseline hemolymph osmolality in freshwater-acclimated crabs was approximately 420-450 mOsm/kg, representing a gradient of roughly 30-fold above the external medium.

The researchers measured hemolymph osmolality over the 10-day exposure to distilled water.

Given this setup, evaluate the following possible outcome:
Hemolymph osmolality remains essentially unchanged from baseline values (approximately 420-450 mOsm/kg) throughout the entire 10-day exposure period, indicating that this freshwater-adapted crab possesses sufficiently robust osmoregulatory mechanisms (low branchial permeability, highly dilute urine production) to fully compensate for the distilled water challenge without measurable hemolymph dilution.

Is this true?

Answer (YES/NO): NO